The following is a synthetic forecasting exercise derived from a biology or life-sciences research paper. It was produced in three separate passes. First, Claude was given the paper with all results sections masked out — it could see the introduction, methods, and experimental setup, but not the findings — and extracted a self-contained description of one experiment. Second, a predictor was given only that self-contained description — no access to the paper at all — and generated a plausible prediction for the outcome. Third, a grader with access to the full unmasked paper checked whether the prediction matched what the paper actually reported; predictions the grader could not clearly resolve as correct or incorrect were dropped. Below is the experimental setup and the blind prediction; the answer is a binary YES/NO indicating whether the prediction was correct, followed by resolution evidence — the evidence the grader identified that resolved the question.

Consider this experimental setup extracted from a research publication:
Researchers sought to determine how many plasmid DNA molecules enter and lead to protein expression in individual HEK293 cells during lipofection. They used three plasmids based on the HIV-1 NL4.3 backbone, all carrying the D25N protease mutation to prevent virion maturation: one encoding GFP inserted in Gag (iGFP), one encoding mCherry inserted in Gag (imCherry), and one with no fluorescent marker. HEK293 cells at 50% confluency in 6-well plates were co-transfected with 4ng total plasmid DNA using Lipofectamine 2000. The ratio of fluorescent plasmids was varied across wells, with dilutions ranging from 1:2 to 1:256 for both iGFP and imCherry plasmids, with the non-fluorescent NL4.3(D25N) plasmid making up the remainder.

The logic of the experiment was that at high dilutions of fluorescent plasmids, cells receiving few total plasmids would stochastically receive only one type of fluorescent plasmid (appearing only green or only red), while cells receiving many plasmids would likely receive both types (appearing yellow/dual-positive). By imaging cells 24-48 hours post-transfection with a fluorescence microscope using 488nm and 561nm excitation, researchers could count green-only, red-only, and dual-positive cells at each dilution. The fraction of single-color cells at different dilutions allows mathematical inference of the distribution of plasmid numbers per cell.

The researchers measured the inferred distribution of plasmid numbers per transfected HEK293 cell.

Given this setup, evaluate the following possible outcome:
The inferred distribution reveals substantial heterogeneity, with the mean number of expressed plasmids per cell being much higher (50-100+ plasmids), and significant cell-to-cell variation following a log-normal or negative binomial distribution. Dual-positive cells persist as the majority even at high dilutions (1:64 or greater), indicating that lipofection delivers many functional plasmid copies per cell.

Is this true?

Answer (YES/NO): NO